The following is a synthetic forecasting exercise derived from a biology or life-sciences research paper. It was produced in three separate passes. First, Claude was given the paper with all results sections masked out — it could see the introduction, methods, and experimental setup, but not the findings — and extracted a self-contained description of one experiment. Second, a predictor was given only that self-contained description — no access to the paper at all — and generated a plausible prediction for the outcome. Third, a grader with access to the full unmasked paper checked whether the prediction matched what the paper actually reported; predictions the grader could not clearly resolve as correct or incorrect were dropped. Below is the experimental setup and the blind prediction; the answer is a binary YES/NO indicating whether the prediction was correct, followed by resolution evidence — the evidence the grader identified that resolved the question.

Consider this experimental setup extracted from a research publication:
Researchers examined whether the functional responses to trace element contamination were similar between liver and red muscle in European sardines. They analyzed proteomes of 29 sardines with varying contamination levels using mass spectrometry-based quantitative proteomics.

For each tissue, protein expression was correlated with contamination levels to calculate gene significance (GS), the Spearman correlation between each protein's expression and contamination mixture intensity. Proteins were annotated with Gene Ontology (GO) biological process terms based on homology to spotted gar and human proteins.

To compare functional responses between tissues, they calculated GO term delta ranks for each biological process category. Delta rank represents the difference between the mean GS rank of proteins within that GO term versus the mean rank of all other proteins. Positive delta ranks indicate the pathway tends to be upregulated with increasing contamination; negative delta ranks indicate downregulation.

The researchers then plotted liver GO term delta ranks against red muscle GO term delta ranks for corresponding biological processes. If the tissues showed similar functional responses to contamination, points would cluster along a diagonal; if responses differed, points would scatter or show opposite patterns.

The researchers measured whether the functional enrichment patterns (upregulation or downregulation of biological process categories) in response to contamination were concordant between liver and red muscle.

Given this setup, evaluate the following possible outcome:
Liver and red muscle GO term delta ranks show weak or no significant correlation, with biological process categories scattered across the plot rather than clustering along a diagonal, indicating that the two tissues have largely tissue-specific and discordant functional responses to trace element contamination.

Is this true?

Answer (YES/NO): NO